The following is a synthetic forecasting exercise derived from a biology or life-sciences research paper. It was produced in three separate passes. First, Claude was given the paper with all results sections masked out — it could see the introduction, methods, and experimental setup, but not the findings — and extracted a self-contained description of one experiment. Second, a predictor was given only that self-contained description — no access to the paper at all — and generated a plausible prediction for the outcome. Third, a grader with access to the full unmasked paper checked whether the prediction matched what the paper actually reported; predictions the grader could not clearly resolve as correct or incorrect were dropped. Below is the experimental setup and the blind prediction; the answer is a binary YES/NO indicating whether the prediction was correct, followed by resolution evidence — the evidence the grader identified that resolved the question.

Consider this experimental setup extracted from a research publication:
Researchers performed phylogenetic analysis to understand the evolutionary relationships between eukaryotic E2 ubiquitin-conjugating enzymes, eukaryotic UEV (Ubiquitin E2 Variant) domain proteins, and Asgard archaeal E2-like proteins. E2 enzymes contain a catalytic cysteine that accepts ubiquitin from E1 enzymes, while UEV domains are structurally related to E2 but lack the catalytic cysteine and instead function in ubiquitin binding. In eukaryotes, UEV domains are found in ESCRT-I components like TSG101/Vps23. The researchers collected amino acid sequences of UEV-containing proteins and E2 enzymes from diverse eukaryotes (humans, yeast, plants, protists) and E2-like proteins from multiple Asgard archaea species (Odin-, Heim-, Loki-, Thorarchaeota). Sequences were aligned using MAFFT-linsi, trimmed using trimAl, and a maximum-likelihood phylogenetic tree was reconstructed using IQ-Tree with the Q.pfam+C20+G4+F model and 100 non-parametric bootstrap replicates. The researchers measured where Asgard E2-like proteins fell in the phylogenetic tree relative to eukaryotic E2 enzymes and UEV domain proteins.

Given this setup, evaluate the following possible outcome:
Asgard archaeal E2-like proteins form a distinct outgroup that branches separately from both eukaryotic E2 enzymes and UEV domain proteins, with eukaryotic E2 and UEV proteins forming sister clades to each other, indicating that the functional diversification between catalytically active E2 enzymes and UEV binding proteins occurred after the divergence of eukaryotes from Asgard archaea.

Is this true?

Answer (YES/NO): NO